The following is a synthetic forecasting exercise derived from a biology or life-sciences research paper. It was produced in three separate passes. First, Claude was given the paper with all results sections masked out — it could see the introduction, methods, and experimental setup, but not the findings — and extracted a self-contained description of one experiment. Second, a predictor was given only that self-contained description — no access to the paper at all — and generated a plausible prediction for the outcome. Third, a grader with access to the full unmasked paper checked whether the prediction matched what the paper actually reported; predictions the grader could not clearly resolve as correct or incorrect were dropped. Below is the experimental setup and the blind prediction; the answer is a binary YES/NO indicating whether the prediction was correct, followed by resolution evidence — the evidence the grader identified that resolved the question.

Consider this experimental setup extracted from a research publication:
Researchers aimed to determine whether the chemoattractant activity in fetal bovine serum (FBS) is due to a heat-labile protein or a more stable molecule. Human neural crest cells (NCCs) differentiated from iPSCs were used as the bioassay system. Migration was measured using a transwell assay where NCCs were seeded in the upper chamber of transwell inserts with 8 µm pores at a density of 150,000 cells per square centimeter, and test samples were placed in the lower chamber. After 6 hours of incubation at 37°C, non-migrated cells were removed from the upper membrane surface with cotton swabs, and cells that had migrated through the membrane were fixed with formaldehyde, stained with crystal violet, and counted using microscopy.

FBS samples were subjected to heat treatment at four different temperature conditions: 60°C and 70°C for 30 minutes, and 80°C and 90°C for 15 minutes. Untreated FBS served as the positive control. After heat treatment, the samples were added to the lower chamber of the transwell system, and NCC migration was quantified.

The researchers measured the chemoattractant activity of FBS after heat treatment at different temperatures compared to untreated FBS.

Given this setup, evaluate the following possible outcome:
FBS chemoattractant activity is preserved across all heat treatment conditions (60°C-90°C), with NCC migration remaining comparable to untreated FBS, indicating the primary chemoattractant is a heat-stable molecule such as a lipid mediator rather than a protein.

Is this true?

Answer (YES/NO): NO